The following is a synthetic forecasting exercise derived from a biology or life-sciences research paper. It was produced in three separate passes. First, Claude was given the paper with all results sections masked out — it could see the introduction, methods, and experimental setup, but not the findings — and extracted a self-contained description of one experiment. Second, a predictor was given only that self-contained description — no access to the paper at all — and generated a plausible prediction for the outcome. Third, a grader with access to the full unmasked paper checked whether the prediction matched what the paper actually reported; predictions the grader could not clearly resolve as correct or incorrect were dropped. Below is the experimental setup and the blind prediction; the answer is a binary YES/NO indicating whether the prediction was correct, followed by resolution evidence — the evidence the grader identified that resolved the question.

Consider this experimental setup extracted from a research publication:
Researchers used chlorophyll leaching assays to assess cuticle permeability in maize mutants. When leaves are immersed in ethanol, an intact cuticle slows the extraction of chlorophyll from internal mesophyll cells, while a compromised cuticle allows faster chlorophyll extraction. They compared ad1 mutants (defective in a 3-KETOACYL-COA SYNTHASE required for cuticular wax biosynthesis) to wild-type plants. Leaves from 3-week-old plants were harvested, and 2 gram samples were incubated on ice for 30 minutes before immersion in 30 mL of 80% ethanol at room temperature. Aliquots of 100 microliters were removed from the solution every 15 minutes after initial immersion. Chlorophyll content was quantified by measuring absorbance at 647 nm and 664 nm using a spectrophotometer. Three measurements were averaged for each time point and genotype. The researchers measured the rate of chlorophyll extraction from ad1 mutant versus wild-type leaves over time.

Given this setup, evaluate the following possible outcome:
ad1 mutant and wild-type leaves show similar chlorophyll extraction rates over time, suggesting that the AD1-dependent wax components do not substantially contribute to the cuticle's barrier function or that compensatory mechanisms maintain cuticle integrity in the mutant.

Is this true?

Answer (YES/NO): NO